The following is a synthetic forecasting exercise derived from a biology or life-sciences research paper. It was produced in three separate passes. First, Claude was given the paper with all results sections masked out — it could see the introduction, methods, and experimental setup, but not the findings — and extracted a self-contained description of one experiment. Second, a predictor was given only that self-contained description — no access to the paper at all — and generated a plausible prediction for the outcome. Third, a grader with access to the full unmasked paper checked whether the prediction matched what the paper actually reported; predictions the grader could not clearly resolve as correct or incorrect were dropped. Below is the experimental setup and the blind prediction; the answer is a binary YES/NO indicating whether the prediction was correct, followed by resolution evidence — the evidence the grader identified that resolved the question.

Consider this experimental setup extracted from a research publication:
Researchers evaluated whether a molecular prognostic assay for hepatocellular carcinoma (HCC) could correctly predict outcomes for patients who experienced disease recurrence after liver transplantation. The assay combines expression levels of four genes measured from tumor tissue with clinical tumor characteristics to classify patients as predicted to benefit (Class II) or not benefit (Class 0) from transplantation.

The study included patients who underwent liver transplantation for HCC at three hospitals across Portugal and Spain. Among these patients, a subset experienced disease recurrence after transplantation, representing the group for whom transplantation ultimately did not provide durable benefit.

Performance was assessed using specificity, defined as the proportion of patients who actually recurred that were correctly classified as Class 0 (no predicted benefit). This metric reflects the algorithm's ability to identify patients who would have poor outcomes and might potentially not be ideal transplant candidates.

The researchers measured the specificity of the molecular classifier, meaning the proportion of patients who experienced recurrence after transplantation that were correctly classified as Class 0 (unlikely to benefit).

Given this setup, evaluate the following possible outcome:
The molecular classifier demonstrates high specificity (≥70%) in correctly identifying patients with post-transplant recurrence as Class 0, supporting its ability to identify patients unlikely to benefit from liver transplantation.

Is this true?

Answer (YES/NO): NO